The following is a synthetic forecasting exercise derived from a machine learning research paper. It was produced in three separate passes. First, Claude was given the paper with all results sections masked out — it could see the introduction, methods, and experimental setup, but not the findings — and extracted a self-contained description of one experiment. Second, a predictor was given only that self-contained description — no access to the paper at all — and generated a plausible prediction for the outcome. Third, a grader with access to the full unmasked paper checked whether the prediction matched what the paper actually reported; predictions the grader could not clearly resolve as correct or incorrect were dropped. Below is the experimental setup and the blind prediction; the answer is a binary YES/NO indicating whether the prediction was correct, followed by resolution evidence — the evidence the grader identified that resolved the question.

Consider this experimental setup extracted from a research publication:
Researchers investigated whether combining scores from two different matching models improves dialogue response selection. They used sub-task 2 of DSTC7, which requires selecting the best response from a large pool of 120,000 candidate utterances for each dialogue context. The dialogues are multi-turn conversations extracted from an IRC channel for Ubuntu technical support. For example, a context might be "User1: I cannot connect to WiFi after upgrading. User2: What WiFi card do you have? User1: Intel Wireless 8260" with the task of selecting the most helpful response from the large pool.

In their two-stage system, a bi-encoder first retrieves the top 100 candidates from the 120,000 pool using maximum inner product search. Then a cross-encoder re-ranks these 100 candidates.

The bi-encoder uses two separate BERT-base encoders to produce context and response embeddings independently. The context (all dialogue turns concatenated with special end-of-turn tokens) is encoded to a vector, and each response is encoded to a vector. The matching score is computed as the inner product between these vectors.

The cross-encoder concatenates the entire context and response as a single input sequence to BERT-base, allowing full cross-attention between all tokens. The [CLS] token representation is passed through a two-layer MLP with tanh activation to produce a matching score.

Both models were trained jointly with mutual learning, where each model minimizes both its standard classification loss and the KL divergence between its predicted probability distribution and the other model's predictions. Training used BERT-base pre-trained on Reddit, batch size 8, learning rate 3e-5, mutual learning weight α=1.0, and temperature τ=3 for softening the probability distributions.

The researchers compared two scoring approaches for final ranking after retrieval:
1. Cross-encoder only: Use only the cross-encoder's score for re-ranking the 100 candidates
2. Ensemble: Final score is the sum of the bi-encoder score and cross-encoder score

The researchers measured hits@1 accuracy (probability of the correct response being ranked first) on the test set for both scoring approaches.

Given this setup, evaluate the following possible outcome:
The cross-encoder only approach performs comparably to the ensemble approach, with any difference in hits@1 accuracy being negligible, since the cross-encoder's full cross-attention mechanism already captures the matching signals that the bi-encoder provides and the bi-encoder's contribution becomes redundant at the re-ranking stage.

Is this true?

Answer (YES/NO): NO